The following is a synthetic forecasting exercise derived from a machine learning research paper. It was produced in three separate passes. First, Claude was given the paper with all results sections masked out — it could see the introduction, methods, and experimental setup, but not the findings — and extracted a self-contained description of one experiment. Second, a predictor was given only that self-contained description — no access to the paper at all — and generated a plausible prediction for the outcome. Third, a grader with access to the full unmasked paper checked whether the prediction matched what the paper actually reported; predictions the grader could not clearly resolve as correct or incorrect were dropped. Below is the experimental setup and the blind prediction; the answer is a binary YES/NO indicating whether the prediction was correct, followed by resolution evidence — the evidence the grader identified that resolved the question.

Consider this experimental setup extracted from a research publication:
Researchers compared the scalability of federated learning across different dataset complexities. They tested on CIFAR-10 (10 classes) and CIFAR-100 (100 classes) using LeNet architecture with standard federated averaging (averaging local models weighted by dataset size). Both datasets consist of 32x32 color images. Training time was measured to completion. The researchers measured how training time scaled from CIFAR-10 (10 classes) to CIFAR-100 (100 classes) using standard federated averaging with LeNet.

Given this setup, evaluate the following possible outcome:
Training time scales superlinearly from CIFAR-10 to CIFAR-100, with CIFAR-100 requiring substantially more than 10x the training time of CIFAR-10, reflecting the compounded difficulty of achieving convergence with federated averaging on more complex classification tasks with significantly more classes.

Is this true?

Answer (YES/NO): NO